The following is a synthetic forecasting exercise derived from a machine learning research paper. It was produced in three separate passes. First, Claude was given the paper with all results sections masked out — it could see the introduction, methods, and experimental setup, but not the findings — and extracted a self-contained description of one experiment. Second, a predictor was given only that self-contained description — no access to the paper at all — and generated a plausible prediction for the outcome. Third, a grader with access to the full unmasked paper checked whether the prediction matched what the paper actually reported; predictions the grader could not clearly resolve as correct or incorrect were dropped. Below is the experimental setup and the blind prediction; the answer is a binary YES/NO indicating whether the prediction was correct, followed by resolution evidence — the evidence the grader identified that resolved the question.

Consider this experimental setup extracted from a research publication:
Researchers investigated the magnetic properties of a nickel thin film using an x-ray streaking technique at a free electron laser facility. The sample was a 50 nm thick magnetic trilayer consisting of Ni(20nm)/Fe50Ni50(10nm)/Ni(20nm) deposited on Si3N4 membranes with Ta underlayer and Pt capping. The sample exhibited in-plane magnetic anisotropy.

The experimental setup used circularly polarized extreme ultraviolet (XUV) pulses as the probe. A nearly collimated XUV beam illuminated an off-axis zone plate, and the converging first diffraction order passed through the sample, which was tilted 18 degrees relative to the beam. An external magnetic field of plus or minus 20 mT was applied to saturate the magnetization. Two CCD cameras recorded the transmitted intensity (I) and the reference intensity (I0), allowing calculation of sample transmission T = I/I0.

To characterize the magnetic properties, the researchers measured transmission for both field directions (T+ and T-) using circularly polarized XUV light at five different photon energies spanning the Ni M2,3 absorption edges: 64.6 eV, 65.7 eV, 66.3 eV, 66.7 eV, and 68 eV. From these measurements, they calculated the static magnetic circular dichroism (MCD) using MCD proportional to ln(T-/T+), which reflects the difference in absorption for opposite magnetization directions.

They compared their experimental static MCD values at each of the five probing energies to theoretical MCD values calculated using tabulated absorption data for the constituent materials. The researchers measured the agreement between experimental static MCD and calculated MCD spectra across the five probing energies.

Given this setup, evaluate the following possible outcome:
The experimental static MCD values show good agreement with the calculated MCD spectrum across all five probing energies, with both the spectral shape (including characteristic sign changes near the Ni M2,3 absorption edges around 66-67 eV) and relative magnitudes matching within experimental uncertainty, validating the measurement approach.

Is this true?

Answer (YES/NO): YES